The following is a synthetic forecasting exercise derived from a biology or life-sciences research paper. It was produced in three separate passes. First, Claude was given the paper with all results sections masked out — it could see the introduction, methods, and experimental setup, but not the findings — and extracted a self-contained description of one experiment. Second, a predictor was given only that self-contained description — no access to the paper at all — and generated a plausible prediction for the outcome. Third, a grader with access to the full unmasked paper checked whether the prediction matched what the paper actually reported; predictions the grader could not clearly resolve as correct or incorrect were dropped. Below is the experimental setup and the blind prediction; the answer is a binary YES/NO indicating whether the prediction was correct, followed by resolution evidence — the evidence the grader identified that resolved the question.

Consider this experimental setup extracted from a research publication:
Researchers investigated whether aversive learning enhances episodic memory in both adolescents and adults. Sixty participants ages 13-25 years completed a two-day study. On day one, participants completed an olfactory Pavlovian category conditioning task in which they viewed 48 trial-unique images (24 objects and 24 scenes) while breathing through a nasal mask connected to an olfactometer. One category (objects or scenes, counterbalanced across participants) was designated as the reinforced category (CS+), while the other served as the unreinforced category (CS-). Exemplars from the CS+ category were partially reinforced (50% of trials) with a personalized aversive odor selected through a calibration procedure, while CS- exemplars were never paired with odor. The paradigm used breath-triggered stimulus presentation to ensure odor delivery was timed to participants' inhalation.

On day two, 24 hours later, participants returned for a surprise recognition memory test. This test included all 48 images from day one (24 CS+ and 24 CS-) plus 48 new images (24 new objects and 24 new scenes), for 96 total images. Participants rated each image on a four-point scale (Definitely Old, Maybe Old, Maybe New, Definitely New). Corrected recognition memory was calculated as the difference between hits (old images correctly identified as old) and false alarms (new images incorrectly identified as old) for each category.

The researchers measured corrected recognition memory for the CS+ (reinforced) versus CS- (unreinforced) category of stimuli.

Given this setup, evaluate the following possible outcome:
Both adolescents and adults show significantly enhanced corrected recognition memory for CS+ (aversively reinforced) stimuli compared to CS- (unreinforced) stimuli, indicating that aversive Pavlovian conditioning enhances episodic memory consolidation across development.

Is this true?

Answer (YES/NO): YES